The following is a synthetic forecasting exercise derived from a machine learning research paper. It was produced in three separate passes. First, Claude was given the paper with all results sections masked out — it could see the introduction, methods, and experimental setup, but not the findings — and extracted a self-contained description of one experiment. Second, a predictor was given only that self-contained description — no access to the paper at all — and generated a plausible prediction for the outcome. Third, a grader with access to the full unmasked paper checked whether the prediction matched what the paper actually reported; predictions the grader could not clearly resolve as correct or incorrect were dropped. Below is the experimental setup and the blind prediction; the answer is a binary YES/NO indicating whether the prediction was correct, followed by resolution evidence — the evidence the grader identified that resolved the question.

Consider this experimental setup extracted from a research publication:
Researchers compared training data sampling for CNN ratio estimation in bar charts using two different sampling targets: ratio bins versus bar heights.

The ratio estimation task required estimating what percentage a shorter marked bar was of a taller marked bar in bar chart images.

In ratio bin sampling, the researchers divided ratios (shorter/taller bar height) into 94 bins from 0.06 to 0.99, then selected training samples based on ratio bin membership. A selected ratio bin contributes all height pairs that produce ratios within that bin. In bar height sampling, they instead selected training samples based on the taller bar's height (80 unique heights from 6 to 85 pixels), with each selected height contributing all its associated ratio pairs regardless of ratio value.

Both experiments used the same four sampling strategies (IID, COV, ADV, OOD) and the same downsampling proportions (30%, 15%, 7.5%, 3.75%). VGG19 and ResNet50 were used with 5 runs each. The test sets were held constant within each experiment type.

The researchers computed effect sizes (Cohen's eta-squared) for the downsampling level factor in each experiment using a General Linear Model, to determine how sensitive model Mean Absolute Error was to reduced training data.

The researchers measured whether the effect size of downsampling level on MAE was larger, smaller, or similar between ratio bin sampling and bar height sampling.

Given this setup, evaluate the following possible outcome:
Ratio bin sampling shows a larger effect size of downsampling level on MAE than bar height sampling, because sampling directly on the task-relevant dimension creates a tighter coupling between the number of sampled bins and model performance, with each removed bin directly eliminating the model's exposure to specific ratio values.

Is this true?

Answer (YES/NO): YES